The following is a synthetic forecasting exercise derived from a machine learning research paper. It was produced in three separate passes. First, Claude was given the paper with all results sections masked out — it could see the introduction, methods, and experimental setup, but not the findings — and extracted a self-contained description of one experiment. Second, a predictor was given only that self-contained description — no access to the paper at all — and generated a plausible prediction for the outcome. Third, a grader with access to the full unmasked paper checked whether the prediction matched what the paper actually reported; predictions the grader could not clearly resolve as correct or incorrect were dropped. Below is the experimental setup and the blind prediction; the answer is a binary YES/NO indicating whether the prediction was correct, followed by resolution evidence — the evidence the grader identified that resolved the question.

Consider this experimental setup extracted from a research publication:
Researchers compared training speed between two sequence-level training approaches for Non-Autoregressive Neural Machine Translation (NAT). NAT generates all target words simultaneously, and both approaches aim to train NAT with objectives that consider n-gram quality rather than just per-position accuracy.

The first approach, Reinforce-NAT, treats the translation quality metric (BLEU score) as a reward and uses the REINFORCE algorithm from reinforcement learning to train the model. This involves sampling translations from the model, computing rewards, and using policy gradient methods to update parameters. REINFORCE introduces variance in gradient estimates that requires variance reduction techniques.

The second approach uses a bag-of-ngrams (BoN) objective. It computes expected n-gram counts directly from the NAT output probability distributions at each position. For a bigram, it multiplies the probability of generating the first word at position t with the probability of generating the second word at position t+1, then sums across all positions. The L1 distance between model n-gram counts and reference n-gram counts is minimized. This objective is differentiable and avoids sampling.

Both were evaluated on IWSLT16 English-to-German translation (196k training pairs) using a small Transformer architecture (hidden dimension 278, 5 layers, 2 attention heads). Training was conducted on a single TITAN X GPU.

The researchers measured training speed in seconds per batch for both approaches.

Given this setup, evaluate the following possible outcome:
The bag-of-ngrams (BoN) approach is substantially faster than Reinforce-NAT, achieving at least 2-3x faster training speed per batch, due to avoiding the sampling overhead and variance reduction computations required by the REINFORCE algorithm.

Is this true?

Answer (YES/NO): YES